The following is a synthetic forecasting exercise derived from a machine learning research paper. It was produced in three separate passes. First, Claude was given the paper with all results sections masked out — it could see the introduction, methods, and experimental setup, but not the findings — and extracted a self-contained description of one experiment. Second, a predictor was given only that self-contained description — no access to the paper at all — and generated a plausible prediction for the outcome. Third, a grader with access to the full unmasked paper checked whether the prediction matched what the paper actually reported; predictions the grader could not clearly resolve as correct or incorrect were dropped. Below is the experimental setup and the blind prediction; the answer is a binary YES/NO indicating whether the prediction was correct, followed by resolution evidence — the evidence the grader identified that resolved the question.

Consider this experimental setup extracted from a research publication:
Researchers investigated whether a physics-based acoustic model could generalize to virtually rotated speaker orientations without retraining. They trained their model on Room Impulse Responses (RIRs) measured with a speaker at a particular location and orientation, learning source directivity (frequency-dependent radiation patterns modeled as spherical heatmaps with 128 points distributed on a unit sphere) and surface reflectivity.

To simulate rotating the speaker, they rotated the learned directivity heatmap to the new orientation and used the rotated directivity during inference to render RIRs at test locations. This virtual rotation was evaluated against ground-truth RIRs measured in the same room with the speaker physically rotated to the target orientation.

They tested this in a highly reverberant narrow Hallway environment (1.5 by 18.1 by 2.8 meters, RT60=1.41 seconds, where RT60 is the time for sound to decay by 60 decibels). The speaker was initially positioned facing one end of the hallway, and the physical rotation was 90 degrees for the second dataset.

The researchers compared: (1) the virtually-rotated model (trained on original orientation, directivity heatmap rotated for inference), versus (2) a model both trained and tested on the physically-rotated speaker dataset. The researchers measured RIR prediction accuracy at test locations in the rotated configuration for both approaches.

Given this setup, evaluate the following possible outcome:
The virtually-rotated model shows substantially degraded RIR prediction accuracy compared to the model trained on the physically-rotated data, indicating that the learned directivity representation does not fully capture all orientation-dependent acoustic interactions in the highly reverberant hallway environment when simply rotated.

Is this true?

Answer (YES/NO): NO